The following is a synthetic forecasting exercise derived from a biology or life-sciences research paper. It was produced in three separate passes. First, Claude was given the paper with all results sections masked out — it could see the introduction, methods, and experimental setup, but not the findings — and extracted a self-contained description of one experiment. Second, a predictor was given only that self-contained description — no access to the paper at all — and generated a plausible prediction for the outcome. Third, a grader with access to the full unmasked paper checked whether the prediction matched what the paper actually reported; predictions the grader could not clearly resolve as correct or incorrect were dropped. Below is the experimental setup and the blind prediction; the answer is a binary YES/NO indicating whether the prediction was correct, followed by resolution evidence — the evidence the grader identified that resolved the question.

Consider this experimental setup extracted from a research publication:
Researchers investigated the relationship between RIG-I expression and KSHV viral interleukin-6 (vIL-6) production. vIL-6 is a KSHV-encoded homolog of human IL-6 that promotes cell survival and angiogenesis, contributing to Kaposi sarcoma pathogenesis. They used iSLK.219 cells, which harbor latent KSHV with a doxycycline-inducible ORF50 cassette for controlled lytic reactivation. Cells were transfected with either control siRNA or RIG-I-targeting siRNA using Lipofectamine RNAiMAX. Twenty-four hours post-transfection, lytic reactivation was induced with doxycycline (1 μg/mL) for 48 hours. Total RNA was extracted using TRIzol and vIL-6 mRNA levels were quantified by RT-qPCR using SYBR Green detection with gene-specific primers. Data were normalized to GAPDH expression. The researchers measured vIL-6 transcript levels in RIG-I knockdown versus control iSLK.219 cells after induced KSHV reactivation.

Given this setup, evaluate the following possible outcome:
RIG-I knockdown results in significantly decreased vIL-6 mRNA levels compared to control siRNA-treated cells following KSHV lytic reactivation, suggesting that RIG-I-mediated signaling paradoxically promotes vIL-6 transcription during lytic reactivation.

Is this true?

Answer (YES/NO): NO